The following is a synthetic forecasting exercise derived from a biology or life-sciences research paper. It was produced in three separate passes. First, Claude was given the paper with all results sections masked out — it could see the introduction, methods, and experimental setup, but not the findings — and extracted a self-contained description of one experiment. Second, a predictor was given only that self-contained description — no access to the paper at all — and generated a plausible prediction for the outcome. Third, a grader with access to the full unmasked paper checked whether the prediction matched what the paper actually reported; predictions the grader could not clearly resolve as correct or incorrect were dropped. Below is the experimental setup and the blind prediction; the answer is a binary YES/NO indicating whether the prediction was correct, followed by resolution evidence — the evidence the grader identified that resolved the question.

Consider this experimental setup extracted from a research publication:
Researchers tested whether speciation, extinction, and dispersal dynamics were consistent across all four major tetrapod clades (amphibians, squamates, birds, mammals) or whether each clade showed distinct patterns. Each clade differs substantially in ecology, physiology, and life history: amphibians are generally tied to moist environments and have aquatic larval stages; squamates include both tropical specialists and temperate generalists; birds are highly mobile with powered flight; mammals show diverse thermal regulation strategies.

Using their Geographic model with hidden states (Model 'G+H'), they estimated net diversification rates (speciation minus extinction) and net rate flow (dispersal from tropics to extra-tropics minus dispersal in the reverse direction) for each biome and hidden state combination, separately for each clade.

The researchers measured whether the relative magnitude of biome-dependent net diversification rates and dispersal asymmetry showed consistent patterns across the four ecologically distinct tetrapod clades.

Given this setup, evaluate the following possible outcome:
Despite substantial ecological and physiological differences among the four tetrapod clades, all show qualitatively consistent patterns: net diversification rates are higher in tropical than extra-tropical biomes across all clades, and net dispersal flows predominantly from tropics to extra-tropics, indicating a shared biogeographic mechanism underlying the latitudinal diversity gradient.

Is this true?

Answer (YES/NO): YES